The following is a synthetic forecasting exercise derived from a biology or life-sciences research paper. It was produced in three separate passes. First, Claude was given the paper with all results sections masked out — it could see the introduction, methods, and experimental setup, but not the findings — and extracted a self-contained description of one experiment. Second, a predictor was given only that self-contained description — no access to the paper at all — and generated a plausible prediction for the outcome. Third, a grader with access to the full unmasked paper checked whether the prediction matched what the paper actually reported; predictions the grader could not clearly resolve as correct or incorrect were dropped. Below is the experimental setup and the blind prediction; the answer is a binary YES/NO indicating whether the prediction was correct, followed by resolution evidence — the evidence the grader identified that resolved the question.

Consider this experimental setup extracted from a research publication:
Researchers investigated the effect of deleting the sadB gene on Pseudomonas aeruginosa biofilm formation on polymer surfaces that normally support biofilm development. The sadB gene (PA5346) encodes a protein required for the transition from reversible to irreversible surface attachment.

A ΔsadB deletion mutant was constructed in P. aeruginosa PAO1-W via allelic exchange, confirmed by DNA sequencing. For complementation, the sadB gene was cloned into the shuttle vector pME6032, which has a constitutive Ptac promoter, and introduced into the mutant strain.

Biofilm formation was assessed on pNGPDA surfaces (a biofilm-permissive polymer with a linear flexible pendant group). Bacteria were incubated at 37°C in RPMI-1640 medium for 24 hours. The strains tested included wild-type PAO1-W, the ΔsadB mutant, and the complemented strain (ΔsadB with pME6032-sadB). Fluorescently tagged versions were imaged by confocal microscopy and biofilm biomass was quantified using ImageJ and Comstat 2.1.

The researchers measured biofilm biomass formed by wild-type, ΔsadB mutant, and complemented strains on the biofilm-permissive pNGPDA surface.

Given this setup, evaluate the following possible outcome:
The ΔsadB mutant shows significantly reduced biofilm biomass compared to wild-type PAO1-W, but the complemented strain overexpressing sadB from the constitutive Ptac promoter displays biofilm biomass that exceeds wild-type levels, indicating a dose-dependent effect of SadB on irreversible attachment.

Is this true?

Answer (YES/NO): NO